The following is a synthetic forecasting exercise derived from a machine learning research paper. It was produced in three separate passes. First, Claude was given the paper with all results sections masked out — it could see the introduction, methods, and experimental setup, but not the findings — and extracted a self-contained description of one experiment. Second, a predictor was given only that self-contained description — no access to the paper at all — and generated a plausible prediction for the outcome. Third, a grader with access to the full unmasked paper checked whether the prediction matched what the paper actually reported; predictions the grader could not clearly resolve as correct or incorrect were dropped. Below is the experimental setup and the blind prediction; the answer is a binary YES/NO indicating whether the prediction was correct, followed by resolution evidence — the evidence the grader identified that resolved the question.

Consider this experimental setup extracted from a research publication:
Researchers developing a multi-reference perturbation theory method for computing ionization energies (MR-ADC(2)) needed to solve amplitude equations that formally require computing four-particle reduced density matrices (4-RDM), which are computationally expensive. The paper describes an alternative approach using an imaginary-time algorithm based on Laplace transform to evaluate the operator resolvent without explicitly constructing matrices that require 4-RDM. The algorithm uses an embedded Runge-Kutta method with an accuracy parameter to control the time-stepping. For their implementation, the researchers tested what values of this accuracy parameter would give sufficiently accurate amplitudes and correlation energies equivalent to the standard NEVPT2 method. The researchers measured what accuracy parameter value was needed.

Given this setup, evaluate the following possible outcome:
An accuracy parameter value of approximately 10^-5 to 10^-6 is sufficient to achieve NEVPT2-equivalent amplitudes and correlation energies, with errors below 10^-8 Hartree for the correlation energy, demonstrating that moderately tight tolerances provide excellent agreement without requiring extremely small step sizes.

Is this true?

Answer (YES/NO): NO